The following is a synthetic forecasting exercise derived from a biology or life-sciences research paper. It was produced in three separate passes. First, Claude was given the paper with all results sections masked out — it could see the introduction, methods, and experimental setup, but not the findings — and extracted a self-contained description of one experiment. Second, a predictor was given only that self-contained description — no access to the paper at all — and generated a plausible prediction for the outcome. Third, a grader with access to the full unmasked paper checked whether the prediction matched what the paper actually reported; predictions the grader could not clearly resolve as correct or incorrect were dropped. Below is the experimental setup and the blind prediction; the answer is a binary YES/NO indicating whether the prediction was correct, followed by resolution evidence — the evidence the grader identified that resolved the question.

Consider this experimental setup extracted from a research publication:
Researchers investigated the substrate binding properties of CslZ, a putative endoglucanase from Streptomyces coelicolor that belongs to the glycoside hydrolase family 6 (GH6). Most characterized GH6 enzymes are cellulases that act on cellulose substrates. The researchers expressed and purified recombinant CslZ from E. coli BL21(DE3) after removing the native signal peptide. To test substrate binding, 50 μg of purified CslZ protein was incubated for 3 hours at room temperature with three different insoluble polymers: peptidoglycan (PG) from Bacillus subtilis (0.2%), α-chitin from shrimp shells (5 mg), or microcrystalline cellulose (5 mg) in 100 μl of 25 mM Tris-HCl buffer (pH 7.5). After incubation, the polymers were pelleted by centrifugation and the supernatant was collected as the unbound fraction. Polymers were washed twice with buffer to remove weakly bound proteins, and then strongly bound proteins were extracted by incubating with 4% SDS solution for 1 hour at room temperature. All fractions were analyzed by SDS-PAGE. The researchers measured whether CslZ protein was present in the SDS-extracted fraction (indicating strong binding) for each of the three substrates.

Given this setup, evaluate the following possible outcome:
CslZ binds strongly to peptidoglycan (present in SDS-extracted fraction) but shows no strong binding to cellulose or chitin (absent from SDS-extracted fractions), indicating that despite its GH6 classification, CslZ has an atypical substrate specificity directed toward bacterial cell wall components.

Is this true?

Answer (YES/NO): NO